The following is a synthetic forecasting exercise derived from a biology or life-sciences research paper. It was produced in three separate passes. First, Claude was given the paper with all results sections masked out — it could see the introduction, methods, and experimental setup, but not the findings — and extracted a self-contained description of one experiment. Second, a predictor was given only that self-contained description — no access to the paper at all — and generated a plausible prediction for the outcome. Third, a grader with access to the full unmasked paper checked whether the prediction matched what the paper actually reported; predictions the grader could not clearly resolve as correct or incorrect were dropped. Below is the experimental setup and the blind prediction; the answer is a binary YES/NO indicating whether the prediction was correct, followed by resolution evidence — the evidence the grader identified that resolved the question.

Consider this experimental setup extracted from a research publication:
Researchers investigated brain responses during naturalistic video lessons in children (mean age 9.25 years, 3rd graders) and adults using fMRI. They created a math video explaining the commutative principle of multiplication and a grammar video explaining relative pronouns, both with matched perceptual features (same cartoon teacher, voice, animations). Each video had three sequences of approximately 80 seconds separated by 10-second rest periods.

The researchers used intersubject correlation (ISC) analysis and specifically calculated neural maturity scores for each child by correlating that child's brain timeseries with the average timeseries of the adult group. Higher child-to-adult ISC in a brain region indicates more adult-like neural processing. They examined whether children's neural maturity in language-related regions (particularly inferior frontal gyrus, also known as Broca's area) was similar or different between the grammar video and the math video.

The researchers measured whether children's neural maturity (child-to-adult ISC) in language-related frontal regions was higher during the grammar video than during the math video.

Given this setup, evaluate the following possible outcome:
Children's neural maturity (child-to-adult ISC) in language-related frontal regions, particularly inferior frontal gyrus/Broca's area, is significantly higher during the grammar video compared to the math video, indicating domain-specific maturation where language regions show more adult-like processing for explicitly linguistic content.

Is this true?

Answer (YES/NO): NO